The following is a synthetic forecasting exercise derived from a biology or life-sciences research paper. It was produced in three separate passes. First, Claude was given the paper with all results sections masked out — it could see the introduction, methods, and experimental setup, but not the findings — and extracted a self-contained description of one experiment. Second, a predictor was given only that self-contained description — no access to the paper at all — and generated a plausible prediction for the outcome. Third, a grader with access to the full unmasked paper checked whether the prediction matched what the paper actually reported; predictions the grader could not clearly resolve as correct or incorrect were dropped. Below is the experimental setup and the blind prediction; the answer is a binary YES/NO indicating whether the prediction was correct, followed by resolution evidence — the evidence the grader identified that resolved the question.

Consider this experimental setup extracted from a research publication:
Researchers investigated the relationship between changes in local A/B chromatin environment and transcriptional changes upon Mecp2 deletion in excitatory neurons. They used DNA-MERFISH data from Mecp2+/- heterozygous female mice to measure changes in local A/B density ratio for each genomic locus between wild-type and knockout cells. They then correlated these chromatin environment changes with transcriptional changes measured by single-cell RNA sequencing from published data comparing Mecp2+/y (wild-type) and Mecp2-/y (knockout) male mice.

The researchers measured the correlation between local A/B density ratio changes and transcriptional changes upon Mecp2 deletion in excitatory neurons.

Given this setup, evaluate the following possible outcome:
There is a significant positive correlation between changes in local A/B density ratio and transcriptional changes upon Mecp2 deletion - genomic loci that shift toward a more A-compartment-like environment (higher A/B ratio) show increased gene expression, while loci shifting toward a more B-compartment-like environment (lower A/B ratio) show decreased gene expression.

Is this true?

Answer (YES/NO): YES